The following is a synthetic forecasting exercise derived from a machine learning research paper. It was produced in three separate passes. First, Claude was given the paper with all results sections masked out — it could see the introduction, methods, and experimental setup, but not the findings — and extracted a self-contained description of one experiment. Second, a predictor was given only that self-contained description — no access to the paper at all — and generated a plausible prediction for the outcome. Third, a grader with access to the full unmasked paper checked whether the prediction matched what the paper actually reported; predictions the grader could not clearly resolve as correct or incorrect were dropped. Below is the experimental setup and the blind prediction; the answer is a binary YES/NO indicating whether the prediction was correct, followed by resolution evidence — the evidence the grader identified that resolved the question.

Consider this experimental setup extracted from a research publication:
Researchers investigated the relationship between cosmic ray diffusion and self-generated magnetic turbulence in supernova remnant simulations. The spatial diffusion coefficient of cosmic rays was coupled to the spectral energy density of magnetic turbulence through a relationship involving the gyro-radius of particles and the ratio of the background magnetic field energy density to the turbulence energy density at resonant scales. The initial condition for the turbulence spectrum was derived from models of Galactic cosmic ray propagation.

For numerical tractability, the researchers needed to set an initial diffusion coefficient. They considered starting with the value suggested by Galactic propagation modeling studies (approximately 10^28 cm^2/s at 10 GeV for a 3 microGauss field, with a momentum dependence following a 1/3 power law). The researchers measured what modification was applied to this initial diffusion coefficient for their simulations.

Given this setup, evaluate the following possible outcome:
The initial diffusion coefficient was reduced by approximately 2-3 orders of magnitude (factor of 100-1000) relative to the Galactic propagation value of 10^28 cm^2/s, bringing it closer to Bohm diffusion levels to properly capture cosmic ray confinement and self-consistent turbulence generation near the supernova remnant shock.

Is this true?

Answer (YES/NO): NO